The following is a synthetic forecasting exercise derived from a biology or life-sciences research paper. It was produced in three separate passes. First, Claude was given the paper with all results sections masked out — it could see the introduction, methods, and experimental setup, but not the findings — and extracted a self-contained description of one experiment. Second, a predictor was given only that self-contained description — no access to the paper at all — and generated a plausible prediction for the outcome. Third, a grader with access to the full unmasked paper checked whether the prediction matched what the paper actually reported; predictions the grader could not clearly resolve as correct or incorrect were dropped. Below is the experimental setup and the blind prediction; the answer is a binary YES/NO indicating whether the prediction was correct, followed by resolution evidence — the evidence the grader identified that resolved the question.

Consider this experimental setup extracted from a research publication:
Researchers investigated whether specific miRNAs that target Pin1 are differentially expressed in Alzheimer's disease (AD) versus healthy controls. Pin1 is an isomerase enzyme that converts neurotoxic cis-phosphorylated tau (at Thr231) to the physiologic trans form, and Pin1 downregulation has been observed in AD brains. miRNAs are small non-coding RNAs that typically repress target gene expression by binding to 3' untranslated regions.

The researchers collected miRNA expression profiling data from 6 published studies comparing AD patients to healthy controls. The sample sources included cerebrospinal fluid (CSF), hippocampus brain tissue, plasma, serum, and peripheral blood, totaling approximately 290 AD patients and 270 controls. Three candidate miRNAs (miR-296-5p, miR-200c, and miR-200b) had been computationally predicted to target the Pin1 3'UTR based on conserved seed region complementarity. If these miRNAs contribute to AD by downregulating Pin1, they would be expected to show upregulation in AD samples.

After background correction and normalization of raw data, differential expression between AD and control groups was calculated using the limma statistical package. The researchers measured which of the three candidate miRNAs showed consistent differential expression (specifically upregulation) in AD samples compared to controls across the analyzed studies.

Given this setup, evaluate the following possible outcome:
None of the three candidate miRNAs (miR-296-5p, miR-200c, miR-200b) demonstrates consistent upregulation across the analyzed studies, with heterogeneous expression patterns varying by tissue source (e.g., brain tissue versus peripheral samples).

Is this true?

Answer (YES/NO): NO